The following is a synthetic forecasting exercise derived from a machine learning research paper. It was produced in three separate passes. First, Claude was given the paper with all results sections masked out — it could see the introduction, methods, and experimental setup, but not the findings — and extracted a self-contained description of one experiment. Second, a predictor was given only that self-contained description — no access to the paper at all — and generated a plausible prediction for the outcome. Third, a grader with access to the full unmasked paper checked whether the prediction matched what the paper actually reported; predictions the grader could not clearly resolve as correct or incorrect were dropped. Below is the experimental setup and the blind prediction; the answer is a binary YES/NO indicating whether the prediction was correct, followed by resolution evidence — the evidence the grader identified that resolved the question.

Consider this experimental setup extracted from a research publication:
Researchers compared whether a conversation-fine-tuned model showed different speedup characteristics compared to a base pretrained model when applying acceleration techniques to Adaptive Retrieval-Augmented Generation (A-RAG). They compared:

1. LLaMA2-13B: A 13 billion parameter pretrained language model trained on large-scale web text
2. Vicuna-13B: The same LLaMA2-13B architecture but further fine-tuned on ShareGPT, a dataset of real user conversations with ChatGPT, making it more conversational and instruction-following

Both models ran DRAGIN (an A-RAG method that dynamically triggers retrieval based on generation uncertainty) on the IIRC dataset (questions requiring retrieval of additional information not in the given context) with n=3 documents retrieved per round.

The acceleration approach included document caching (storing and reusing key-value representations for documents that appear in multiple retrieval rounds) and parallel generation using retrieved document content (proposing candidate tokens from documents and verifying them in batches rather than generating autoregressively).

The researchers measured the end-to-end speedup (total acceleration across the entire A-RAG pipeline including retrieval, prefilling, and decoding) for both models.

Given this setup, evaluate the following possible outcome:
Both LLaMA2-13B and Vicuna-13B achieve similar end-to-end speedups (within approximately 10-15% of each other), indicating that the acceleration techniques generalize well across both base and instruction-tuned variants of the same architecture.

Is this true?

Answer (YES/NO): NO